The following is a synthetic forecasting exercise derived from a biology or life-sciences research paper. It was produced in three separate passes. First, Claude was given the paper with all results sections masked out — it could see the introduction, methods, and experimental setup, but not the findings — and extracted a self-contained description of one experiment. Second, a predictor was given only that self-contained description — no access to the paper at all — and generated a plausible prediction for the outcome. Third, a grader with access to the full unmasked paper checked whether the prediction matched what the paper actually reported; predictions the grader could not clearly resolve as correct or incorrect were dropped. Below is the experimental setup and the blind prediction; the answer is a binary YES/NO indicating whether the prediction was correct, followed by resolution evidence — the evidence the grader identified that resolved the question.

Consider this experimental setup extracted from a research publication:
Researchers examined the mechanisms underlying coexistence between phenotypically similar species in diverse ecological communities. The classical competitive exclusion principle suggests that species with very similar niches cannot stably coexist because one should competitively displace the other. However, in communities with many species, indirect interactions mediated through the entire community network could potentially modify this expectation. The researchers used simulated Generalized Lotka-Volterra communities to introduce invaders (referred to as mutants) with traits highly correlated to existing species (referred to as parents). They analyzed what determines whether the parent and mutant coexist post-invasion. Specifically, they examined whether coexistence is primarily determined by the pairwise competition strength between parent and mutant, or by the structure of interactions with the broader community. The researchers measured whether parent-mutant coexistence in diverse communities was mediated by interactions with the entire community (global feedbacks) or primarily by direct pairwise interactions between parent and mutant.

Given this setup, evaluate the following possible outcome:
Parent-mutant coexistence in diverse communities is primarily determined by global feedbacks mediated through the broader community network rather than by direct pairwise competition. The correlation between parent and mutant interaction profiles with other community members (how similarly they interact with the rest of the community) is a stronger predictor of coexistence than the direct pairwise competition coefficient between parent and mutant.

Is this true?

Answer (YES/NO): YES